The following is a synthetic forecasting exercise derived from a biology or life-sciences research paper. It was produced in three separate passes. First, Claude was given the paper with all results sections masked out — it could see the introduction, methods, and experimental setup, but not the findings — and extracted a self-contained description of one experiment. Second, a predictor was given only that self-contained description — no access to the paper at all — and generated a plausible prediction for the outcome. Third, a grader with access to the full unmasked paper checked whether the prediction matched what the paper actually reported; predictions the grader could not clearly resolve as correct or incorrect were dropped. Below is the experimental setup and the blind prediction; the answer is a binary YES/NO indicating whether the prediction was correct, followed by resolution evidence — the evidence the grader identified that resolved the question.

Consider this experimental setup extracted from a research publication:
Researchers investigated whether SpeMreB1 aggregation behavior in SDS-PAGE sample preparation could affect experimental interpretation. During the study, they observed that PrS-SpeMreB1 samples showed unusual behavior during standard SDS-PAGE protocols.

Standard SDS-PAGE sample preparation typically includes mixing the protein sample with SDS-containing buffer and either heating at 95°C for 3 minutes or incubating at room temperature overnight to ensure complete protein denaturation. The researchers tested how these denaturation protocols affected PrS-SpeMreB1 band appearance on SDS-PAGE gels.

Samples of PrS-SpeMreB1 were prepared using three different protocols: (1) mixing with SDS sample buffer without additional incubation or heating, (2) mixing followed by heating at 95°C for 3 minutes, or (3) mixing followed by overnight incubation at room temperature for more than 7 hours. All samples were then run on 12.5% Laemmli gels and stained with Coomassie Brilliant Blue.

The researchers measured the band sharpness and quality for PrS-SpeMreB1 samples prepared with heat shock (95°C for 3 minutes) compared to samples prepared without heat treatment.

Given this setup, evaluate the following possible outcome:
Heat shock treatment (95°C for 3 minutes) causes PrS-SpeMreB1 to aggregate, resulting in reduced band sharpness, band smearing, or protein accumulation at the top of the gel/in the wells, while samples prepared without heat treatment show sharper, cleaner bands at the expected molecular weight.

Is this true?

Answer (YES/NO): YES